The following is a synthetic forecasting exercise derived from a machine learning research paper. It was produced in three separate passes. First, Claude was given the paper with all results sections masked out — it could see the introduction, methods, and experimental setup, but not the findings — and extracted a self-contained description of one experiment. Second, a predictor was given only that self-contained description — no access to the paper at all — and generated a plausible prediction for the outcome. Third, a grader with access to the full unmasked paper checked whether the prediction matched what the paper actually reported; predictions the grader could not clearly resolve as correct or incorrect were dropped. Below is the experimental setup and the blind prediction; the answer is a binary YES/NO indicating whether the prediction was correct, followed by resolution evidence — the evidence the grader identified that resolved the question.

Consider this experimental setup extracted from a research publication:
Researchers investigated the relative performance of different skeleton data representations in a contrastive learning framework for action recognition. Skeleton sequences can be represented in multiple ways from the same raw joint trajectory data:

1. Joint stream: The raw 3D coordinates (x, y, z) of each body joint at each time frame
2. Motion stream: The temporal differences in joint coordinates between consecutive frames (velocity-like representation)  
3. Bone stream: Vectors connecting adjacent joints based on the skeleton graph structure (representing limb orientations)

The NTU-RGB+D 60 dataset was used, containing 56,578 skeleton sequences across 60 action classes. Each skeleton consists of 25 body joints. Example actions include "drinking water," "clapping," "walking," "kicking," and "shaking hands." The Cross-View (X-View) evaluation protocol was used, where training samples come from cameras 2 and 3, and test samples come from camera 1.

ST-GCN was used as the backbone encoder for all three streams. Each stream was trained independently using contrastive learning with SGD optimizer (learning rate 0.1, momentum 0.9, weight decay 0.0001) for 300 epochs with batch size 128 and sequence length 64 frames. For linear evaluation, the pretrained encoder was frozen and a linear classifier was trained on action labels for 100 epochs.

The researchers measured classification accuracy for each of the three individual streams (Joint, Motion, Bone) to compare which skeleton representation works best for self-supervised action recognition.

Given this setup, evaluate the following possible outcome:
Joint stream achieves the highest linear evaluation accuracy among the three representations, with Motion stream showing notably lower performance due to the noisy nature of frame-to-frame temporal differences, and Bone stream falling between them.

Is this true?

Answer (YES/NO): YES